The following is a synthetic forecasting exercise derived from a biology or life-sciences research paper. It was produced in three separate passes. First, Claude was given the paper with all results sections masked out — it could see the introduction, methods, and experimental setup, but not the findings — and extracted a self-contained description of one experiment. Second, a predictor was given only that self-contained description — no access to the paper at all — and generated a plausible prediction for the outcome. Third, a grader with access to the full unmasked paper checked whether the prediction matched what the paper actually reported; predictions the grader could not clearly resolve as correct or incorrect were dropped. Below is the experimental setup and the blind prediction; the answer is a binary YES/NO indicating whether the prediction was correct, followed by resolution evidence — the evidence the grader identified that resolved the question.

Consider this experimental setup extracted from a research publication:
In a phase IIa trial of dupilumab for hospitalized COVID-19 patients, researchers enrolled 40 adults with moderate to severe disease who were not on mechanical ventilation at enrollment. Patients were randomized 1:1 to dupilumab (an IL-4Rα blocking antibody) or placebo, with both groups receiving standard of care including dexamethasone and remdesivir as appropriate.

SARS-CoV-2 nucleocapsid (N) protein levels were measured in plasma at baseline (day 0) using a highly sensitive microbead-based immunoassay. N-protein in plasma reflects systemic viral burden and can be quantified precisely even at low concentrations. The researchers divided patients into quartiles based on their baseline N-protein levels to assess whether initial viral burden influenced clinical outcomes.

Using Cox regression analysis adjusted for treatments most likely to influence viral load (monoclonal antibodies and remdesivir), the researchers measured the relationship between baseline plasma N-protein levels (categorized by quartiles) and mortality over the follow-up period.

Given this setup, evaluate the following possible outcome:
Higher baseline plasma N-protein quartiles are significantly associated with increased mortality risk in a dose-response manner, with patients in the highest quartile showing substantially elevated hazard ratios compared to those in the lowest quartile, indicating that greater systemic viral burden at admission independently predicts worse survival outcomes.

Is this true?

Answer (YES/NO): NO